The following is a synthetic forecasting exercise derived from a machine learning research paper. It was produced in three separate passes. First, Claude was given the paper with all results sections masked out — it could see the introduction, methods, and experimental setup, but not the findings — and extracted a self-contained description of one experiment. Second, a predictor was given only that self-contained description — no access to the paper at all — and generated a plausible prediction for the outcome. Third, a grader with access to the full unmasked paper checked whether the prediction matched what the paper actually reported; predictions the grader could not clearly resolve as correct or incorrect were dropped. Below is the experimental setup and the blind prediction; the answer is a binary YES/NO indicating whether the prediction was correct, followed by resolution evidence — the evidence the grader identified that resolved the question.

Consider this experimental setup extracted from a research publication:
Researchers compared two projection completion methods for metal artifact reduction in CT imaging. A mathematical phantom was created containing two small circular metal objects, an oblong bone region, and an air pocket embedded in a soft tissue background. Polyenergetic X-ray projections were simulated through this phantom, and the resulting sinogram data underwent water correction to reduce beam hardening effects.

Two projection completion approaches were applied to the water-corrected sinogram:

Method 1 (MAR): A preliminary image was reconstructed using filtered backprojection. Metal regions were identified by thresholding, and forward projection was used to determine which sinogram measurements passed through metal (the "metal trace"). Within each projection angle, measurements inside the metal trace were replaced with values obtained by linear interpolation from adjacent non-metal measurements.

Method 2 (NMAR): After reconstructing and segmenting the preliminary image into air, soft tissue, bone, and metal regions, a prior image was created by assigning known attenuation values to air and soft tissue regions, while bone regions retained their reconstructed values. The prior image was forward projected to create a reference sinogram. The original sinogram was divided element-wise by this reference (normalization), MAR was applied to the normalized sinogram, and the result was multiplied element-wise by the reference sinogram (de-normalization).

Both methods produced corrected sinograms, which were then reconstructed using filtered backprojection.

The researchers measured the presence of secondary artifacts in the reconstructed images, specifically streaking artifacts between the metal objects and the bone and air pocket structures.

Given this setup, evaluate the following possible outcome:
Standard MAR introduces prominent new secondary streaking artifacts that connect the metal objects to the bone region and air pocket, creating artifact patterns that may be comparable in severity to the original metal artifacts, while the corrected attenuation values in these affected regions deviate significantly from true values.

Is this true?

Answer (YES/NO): NO